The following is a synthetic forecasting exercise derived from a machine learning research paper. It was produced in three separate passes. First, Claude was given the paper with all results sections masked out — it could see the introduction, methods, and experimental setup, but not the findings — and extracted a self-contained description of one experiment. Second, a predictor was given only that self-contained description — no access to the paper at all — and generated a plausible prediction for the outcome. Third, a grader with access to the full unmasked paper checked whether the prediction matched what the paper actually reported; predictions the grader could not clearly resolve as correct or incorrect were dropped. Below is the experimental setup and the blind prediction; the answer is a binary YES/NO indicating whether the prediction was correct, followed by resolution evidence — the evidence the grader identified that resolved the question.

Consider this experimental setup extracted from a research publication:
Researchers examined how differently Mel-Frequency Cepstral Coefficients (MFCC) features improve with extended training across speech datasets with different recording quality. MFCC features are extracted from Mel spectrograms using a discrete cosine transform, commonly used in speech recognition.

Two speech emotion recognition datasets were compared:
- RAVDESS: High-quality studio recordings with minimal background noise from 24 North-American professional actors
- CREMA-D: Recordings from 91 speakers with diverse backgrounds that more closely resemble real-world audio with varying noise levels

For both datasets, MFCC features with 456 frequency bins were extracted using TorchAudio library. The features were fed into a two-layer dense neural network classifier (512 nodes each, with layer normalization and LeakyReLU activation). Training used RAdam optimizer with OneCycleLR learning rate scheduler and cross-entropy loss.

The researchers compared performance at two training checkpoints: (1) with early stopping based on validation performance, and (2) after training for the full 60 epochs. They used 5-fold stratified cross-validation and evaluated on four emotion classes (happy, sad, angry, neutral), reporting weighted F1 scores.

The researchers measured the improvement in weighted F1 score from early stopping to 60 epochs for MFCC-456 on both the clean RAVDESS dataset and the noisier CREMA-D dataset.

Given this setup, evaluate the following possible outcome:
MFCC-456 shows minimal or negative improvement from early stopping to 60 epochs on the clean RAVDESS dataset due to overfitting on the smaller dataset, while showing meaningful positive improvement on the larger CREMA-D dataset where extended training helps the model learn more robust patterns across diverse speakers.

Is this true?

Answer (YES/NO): NO